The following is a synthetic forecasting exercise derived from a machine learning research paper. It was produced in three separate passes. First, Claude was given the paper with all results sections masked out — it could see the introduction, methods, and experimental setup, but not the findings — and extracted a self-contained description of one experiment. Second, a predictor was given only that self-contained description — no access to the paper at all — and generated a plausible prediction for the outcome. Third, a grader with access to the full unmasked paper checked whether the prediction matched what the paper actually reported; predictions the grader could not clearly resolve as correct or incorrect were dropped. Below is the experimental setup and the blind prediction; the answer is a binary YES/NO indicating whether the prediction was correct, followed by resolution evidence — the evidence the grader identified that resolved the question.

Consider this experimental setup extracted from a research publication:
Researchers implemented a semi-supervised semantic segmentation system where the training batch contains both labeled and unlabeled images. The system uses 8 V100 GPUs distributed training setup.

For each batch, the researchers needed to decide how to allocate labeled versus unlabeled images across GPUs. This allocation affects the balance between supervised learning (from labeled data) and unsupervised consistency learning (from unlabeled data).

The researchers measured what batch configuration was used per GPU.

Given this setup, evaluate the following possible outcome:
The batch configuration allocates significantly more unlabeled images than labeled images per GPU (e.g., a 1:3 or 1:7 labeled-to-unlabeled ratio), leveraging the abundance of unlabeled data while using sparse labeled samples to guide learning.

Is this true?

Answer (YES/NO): NO